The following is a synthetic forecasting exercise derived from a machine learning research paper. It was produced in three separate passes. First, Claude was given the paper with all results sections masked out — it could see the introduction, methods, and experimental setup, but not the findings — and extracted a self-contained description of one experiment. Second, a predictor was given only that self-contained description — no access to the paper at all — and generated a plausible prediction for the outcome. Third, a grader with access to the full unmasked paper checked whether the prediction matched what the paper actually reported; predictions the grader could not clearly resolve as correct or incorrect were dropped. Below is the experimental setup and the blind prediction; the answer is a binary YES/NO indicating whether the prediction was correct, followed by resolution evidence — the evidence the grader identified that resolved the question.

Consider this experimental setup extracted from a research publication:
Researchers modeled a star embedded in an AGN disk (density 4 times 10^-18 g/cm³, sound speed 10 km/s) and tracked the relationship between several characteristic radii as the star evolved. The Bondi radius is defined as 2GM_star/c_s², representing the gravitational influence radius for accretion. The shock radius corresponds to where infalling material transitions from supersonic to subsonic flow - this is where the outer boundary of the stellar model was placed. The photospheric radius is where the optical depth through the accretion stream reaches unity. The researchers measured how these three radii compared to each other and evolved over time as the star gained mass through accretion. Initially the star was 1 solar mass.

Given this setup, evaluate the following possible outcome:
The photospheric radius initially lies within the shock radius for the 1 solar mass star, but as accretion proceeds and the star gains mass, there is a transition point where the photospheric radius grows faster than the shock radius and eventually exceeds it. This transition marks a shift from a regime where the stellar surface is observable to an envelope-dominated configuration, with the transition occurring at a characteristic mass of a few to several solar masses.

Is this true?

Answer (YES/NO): NO